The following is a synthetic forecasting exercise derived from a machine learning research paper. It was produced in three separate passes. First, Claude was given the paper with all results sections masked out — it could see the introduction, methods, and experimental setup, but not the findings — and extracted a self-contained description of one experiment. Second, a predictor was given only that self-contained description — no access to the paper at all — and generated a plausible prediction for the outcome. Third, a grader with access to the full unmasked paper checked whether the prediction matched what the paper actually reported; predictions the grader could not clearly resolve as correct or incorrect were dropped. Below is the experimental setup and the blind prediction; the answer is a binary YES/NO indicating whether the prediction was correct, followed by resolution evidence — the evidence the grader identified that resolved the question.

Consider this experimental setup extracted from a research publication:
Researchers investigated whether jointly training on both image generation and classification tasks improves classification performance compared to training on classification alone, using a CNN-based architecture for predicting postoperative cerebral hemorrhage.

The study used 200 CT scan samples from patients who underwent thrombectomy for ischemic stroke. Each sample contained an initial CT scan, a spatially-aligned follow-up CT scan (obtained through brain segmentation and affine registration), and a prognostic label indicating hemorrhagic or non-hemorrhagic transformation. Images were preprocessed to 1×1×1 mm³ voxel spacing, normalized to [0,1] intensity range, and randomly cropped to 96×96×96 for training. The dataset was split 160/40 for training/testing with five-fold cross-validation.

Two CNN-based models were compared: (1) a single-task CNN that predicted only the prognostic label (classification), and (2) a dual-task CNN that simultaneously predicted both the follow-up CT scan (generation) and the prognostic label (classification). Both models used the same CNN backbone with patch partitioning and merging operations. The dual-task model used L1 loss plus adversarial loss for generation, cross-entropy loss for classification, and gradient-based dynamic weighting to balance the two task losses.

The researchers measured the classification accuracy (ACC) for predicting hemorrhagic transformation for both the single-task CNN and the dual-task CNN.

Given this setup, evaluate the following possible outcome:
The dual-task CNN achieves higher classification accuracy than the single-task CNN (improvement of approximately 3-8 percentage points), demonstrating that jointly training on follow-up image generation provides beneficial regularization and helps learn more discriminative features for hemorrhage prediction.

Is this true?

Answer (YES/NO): YES